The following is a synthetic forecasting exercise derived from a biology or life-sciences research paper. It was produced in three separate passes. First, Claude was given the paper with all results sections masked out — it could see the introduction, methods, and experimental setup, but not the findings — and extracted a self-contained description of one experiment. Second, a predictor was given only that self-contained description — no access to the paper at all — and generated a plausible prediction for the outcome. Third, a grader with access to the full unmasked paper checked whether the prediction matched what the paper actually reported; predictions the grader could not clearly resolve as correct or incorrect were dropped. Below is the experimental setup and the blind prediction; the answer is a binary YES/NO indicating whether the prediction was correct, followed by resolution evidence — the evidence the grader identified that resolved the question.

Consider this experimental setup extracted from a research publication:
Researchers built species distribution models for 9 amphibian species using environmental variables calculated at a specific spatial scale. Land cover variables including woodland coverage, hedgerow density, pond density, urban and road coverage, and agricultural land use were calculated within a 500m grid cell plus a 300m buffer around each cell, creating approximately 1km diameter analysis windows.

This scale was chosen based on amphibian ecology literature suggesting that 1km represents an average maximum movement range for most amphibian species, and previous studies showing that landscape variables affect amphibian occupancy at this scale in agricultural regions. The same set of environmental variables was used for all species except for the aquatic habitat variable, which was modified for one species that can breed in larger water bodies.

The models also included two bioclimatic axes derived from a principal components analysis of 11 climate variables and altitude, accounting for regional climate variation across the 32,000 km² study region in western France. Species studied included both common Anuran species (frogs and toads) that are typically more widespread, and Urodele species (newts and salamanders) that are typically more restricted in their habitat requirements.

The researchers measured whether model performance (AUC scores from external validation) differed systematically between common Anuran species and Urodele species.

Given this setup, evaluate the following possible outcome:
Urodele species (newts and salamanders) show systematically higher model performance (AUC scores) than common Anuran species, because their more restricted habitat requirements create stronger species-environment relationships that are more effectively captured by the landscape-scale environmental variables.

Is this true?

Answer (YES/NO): NO